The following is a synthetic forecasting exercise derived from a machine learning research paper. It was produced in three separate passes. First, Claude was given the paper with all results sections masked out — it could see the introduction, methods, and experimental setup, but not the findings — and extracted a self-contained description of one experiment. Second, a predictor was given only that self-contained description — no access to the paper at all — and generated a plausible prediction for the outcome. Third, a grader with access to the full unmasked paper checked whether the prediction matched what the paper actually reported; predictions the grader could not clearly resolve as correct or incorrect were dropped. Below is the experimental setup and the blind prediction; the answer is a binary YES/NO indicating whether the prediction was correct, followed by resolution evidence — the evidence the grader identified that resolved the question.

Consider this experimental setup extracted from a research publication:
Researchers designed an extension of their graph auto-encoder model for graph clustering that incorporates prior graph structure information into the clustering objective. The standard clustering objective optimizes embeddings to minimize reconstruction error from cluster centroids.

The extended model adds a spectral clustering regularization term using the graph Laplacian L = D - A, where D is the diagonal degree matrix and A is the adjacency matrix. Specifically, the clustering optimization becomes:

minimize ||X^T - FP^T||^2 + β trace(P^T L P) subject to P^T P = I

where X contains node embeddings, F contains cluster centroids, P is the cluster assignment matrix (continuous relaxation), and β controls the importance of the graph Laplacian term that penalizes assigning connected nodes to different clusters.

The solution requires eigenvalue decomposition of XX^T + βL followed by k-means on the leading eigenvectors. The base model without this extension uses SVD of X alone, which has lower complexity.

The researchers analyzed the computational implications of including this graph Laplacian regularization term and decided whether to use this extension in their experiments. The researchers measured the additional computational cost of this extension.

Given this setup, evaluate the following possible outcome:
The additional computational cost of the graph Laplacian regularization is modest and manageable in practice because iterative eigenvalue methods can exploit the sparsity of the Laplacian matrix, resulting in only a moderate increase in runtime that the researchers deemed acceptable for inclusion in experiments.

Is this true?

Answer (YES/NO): NO